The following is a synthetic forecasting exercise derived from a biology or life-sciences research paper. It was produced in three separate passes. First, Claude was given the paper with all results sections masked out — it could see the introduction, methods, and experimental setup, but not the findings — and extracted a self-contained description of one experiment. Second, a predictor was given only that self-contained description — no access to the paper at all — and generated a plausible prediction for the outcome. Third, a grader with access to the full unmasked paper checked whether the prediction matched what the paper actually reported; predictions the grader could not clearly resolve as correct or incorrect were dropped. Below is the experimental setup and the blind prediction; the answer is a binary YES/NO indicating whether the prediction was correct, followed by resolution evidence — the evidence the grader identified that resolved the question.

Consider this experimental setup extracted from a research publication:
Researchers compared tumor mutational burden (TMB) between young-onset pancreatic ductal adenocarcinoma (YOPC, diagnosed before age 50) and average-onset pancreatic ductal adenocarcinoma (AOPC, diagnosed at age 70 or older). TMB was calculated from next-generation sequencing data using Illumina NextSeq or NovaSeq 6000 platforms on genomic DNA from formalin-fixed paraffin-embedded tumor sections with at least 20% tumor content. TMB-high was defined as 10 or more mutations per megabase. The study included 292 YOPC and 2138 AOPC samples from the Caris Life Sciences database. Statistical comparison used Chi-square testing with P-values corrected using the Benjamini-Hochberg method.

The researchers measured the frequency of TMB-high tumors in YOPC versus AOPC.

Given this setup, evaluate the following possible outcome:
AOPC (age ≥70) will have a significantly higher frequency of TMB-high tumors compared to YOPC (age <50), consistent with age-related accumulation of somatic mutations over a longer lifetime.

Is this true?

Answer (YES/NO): NO